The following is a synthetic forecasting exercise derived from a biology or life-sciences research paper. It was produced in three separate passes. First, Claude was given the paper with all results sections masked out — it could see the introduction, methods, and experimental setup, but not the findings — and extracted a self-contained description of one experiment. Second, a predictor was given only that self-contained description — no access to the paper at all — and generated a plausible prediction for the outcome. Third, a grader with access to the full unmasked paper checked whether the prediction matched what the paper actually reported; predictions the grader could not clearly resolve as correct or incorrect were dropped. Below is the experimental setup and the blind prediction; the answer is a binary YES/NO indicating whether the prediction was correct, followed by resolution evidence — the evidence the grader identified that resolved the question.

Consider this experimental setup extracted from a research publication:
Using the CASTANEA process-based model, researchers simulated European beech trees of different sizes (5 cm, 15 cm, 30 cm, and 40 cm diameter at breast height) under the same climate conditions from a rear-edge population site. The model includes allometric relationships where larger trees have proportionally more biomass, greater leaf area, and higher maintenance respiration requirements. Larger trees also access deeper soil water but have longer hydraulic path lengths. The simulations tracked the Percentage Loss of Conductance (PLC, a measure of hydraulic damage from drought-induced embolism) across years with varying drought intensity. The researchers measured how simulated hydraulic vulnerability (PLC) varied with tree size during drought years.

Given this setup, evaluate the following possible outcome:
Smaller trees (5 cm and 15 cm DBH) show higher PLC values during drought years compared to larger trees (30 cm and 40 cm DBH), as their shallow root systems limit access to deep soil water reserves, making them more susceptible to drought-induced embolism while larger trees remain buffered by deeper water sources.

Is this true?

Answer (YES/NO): NO